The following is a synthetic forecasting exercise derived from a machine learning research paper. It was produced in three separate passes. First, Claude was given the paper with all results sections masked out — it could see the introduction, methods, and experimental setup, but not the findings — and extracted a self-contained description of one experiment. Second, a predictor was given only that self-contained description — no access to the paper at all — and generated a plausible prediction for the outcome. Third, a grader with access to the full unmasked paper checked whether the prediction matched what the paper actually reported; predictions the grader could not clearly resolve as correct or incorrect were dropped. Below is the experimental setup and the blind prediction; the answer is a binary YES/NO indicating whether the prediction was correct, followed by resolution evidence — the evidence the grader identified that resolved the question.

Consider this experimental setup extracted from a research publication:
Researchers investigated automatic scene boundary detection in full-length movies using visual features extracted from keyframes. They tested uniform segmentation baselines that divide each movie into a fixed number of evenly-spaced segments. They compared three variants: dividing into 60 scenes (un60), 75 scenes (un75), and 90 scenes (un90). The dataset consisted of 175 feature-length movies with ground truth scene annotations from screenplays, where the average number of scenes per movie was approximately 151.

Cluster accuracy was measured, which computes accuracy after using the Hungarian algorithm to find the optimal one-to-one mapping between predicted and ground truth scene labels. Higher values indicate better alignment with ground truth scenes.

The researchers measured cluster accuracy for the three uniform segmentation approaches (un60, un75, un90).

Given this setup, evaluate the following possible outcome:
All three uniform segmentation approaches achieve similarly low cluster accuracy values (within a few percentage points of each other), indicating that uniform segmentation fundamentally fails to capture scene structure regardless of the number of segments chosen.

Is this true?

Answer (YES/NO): YES